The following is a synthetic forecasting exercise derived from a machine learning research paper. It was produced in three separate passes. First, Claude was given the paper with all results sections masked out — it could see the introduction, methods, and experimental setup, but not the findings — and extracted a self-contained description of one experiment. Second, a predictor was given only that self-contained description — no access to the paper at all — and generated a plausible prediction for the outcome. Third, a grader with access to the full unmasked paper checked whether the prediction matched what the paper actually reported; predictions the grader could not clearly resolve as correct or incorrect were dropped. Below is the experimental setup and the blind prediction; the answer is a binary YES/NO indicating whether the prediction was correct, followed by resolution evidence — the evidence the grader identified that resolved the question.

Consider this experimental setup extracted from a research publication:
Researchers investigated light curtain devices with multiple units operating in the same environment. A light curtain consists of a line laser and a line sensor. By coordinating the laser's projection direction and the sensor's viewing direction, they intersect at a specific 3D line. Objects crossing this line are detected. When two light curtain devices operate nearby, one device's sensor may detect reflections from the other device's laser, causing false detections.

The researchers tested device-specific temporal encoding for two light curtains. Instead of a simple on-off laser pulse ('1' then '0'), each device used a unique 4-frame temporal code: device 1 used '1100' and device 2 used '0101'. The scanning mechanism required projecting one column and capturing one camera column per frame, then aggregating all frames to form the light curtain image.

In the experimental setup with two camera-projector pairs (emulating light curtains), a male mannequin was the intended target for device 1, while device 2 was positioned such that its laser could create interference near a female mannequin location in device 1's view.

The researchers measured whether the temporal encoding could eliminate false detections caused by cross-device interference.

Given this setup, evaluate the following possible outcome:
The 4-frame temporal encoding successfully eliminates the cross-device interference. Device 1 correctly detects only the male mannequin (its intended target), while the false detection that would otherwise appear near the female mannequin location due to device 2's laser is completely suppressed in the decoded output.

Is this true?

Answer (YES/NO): YES